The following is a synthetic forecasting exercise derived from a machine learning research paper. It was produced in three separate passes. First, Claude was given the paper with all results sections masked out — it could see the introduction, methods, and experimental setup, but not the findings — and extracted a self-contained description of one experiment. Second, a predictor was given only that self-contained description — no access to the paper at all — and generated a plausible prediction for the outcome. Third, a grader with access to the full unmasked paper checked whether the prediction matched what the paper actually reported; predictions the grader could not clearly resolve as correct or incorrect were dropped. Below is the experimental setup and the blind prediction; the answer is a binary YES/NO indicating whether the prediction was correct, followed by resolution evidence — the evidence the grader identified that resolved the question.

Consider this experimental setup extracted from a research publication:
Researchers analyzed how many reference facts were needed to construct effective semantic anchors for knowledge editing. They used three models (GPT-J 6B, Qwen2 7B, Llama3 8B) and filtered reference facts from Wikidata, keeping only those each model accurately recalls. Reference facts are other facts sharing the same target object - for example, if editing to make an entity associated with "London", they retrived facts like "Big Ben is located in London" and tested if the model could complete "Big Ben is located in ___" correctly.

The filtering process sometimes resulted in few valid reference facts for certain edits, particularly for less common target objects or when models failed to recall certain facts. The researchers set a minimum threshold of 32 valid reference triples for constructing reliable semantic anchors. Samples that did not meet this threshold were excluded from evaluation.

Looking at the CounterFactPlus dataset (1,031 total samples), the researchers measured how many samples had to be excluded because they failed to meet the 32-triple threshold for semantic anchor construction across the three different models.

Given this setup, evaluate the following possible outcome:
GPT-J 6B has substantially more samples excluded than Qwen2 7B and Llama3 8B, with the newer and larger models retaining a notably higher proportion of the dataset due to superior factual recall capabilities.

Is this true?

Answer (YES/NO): YES